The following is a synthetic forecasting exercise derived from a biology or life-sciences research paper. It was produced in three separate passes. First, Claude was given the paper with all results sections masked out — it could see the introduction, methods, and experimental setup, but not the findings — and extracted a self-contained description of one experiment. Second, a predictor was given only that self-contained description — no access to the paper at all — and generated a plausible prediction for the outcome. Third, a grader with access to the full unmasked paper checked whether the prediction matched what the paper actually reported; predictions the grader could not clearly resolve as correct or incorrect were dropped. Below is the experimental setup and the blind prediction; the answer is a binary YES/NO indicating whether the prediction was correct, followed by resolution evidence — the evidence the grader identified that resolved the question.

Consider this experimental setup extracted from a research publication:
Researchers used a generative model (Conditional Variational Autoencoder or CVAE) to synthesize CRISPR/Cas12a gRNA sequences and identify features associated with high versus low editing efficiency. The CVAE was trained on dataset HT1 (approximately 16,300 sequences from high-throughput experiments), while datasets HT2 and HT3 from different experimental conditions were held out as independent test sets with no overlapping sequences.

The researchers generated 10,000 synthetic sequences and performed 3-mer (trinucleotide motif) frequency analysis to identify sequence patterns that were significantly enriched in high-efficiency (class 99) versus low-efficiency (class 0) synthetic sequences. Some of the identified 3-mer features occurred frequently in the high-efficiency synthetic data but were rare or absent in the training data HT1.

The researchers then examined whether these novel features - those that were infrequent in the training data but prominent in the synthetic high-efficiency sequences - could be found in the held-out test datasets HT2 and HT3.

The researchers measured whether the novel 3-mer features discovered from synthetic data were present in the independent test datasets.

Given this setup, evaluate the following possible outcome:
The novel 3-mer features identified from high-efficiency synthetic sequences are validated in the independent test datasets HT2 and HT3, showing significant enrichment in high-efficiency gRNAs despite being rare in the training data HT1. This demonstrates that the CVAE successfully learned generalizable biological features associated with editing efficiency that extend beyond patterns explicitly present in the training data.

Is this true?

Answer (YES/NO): YES